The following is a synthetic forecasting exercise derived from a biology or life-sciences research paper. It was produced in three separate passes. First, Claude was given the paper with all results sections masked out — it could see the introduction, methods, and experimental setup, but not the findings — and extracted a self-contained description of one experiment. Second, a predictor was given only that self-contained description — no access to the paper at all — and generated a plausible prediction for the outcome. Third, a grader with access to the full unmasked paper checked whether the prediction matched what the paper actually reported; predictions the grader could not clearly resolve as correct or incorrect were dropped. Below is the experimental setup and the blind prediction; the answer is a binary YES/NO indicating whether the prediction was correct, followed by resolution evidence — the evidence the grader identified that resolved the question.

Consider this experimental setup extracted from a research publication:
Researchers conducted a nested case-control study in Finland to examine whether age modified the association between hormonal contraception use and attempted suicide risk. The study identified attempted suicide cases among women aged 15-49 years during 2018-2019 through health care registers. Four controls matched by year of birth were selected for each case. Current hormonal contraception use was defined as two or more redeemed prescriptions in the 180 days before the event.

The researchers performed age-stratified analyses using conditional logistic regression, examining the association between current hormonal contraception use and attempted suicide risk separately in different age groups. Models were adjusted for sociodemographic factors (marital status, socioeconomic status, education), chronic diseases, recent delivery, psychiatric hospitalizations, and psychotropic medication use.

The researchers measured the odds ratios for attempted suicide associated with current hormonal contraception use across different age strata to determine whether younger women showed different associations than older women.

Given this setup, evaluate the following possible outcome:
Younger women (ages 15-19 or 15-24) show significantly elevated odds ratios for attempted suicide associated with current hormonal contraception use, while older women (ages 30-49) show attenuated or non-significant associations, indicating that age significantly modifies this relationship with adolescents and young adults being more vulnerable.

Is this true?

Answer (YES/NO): NO